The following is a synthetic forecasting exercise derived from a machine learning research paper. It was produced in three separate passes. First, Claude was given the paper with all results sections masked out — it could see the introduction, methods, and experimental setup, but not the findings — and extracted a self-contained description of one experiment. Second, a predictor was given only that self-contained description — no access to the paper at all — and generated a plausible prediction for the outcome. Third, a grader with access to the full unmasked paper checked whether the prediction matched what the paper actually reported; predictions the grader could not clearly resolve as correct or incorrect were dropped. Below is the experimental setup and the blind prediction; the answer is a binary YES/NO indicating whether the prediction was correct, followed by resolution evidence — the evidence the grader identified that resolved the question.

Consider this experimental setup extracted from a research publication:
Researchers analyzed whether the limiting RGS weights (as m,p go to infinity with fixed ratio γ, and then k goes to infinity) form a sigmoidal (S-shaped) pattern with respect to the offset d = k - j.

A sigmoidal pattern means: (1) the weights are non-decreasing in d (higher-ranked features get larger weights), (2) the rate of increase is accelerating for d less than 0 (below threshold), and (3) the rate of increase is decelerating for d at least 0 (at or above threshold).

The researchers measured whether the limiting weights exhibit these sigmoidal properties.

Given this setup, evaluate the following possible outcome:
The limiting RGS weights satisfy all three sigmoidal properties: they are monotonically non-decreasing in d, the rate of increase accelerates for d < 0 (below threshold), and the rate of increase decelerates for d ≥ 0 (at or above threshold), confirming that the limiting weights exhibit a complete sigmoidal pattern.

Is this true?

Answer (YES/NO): YES